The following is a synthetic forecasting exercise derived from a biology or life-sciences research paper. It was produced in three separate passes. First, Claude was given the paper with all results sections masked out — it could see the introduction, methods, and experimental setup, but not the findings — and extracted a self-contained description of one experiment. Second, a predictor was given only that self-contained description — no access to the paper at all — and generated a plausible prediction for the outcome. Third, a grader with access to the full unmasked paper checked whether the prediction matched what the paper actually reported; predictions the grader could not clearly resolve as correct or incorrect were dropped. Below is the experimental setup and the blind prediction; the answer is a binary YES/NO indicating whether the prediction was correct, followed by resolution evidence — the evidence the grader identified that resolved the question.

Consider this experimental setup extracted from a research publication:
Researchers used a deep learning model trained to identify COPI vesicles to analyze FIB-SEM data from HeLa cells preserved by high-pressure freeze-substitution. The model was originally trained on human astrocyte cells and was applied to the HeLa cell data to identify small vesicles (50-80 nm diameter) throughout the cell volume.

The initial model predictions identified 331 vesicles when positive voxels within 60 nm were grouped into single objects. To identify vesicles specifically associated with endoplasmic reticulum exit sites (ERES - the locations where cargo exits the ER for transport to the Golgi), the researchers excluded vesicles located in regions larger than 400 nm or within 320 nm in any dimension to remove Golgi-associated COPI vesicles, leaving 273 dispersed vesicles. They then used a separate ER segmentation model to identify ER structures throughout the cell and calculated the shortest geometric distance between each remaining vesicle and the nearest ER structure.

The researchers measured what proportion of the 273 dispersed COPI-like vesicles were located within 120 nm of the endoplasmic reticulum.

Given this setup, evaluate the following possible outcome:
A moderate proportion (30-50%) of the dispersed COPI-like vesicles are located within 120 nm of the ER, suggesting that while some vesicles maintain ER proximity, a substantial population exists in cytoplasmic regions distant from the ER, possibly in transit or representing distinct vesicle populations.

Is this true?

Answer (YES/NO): NO